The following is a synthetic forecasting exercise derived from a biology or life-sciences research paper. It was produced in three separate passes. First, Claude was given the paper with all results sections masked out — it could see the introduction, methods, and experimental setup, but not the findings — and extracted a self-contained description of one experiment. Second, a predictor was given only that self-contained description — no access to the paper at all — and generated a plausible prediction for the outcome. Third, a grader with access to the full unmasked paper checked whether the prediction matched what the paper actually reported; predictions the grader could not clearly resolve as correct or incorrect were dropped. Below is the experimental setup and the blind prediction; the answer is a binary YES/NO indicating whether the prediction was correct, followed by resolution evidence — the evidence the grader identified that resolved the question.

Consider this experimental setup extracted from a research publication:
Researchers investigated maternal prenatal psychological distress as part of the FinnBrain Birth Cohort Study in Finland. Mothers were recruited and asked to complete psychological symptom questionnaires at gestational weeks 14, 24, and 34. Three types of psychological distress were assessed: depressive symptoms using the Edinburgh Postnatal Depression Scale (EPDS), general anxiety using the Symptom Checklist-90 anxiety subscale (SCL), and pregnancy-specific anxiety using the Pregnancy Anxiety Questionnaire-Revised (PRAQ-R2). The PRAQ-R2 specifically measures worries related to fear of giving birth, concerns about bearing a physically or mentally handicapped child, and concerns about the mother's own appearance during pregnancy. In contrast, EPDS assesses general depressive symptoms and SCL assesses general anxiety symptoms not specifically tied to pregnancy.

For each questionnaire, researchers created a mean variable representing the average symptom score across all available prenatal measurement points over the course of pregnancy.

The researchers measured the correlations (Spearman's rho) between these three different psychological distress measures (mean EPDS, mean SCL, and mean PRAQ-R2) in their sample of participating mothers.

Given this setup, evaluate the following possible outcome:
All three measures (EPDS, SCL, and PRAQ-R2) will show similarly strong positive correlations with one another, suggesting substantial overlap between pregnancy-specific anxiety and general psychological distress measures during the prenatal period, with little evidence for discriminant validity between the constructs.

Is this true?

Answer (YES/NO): NO